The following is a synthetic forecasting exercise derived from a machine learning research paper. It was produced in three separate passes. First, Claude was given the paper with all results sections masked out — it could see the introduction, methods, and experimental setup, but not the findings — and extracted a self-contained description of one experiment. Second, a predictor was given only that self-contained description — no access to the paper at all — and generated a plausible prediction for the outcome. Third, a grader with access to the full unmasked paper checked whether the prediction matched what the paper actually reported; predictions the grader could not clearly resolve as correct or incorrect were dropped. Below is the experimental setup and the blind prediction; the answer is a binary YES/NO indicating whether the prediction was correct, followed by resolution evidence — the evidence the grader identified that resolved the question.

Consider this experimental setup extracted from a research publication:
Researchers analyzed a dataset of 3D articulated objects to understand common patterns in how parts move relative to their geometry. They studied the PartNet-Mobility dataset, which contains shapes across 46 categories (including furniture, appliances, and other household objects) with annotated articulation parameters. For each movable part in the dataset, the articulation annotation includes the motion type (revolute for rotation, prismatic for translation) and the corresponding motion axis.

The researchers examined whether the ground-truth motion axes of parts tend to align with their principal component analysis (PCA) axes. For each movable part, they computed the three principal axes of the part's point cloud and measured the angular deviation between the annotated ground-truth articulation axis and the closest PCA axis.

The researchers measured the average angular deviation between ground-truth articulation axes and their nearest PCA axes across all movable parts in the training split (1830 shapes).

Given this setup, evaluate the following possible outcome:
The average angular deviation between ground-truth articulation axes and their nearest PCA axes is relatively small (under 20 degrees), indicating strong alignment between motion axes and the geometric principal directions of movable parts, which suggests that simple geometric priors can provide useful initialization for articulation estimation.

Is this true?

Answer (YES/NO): YES